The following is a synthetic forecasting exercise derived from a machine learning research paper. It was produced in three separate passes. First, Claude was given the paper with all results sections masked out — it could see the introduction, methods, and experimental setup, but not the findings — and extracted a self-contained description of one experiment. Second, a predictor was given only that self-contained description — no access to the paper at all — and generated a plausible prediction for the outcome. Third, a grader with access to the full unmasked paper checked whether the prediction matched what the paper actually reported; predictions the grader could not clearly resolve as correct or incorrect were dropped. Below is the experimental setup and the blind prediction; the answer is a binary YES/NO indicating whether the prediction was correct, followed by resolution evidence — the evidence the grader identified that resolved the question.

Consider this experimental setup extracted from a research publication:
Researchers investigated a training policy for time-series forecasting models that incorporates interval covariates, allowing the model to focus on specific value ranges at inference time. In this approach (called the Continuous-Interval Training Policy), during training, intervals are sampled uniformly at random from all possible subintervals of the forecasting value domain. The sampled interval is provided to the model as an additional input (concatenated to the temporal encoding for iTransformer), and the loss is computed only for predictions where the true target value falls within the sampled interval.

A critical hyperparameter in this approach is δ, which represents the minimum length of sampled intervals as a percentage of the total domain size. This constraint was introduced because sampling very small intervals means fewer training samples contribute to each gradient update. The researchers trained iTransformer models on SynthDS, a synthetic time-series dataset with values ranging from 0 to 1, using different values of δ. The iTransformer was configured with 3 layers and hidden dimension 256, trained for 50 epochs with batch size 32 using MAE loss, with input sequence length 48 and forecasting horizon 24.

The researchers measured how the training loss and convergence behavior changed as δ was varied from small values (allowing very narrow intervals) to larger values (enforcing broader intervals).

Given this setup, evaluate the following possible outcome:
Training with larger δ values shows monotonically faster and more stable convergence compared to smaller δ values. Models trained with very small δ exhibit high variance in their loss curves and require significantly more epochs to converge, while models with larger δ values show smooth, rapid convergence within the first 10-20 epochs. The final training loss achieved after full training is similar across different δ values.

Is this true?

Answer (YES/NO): NO